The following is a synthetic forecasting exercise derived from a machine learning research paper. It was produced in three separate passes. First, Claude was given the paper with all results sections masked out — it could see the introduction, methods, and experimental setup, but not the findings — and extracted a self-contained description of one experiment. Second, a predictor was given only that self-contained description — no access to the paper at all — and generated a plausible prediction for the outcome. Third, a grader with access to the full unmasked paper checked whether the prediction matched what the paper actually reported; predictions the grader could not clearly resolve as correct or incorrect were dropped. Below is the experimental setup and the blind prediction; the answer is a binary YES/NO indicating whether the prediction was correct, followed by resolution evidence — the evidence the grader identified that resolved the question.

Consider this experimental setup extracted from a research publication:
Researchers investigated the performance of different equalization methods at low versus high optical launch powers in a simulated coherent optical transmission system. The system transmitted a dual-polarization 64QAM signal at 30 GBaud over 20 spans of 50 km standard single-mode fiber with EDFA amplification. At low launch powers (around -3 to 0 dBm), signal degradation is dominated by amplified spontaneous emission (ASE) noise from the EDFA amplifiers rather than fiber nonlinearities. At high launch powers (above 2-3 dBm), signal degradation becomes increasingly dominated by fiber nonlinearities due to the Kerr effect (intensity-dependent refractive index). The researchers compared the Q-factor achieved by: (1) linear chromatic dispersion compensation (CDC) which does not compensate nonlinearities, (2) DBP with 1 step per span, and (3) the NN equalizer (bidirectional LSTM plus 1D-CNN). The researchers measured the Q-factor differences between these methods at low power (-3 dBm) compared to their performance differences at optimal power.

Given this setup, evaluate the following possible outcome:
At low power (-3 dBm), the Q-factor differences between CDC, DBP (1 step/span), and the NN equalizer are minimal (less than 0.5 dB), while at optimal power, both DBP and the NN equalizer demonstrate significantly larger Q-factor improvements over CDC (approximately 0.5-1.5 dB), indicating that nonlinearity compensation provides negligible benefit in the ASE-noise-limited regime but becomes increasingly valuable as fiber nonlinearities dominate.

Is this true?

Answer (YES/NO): NO